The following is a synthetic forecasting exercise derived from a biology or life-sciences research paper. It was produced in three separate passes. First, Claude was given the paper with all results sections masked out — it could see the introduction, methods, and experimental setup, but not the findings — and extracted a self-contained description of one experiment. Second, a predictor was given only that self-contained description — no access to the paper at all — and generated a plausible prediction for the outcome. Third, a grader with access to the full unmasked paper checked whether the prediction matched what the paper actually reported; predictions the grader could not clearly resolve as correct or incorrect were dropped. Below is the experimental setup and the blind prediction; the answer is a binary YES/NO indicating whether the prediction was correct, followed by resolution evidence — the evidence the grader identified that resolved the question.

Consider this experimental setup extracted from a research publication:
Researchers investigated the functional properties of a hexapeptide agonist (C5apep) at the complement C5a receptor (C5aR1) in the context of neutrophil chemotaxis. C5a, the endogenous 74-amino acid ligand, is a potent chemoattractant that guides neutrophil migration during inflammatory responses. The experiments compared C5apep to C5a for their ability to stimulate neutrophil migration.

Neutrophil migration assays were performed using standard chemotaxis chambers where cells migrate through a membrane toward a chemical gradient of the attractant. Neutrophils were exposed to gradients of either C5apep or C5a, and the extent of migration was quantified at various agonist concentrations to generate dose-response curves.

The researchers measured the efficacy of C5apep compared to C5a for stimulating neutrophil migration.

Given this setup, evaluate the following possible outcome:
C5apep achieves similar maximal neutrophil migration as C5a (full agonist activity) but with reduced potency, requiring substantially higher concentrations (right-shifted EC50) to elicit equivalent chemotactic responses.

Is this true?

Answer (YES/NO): NO